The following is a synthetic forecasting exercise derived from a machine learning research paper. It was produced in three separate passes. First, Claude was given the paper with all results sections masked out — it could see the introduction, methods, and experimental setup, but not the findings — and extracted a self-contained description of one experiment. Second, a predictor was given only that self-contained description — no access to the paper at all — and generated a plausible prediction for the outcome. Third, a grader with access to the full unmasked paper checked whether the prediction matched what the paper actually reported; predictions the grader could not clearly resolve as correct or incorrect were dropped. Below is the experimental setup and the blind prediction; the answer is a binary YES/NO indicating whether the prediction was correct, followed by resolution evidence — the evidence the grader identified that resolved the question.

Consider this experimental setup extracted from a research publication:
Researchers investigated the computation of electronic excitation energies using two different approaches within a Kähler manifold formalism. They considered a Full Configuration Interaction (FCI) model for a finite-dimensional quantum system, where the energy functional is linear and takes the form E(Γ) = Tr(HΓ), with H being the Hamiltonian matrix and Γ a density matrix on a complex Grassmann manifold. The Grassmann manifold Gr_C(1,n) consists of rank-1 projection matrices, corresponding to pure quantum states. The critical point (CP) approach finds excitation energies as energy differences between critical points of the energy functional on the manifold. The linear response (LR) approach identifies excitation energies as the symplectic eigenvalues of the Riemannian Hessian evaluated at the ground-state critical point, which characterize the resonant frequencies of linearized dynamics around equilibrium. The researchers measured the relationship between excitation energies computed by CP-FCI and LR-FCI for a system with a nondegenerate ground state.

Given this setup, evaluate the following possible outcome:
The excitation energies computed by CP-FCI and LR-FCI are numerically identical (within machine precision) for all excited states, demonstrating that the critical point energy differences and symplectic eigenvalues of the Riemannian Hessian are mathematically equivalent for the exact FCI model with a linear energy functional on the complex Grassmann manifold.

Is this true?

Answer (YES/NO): YES